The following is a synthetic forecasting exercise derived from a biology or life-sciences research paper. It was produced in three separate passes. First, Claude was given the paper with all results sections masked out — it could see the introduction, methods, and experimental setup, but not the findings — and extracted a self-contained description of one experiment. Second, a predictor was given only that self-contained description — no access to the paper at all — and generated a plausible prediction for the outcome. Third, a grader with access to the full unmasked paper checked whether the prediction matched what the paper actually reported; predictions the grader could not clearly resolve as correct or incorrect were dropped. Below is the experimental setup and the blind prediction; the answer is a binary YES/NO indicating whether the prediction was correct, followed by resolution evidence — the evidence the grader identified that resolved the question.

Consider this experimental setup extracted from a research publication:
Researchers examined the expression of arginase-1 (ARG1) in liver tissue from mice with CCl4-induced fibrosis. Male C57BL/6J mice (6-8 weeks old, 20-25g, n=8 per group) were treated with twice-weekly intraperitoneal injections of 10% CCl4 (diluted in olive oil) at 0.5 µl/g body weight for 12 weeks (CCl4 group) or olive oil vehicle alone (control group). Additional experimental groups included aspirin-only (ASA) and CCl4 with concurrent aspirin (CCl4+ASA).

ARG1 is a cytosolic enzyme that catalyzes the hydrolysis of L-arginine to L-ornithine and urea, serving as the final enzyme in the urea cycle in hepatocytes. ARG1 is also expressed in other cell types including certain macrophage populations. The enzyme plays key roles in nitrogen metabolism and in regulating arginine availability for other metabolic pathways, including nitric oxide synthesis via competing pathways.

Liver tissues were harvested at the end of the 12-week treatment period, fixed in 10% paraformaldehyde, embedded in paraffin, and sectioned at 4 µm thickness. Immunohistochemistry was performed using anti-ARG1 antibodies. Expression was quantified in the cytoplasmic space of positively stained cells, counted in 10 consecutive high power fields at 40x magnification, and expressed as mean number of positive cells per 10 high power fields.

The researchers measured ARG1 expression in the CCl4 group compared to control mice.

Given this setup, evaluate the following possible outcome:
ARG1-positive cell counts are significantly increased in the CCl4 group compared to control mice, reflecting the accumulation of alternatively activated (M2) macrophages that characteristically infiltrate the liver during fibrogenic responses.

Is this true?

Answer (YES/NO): NO